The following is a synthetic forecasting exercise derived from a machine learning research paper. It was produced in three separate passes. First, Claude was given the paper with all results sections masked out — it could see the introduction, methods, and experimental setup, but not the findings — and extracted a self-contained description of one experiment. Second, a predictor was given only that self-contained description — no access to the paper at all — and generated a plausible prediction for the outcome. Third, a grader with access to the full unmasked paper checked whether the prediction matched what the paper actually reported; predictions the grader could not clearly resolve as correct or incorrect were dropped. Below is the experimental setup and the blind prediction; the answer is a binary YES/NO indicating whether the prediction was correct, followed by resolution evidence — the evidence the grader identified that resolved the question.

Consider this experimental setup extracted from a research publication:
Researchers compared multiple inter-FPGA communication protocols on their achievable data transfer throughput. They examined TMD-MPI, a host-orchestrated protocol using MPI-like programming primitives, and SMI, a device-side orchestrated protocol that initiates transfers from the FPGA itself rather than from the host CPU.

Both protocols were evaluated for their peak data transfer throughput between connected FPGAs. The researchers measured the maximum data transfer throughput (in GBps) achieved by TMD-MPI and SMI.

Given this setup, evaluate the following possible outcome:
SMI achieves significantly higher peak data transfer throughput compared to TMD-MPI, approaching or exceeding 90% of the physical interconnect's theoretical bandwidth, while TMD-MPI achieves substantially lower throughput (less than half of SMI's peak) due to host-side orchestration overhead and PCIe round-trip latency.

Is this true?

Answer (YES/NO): NO